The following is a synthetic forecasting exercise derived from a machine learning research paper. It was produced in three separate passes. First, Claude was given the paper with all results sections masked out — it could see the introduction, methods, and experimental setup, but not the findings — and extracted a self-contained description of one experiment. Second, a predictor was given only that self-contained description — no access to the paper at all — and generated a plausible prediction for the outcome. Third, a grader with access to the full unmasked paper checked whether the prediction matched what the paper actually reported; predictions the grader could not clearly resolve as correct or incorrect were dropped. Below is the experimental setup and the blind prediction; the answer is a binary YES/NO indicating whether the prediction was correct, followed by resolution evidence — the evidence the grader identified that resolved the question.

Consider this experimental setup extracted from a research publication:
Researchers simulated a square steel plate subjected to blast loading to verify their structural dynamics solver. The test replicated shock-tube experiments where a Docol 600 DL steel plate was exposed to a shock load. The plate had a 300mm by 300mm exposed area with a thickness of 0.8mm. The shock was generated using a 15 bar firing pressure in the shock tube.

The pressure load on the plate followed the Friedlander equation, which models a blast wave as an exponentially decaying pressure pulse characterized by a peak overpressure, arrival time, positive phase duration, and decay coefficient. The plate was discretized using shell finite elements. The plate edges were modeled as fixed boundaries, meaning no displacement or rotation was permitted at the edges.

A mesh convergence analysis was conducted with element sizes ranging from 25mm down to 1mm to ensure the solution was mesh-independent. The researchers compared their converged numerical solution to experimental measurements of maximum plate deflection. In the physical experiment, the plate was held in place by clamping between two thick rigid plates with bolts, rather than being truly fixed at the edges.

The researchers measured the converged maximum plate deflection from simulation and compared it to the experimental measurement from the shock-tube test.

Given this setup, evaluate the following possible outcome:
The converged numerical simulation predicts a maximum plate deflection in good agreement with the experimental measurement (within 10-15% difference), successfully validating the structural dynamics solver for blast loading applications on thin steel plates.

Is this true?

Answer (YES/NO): YES